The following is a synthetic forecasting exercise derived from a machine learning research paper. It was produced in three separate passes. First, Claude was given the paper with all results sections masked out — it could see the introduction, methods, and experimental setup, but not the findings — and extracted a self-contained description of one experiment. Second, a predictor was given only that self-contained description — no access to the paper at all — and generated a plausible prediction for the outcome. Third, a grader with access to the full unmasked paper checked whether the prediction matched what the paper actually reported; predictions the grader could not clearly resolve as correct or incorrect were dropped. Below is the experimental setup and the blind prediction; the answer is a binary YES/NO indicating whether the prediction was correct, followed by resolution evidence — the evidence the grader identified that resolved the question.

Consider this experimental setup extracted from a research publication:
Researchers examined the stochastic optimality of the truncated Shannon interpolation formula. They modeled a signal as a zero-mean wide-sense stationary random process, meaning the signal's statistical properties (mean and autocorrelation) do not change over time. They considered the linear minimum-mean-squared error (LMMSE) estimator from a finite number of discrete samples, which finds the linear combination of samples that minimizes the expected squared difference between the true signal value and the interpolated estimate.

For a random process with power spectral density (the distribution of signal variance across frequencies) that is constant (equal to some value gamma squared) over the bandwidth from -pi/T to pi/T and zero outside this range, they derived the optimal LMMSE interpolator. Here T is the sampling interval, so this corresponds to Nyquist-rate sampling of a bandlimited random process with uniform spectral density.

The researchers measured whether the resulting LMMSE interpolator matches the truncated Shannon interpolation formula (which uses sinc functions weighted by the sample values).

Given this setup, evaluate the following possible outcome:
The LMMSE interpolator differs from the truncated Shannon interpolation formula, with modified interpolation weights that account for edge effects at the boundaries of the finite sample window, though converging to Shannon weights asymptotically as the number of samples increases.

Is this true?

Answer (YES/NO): NO